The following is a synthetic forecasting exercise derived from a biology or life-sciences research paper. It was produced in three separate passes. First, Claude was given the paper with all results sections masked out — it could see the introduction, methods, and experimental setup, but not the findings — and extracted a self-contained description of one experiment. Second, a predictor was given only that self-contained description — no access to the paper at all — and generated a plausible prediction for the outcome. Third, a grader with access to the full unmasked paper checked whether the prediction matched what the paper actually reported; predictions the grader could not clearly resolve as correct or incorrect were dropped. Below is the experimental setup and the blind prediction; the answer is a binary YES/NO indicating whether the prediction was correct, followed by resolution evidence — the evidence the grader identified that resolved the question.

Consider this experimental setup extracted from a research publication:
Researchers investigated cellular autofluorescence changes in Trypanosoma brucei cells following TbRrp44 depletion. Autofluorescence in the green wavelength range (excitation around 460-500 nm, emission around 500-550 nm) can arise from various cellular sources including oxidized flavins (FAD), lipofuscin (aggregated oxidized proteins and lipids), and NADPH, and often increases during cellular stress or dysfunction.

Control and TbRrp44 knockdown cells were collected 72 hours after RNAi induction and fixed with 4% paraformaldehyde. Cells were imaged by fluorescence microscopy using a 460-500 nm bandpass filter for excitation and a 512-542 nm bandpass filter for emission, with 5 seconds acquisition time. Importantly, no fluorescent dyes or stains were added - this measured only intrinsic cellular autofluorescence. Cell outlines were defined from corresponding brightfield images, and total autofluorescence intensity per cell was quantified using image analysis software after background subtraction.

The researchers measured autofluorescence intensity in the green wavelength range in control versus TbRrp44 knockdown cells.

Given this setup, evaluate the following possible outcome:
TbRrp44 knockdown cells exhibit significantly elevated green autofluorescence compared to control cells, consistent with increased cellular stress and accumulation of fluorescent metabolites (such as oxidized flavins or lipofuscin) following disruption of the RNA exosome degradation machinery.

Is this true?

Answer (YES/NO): YES